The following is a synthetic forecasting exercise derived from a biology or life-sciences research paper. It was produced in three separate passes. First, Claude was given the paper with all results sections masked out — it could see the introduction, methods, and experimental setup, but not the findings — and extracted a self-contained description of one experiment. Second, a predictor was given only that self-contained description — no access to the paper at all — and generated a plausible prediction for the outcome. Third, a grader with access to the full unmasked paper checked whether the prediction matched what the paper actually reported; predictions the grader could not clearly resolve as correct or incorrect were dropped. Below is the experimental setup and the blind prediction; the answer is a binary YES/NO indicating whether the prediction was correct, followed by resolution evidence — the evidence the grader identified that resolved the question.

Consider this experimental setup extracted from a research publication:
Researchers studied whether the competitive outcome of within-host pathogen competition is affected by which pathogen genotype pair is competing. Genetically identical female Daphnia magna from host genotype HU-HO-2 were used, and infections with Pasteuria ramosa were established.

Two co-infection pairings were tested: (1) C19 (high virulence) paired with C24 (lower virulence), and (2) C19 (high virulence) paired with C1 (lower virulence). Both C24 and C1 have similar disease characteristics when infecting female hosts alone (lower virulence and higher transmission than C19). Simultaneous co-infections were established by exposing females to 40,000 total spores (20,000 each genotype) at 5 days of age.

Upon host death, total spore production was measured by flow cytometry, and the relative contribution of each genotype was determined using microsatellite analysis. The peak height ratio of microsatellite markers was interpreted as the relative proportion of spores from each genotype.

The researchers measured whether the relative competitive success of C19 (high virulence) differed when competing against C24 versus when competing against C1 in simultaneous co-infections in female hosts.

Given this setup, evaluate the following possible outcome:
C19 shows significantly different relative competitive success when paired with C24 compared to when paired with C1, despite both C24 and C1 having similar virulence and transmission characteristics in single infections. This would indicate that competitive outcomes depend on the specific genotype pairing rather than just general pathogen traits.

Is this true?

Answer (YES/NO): NO